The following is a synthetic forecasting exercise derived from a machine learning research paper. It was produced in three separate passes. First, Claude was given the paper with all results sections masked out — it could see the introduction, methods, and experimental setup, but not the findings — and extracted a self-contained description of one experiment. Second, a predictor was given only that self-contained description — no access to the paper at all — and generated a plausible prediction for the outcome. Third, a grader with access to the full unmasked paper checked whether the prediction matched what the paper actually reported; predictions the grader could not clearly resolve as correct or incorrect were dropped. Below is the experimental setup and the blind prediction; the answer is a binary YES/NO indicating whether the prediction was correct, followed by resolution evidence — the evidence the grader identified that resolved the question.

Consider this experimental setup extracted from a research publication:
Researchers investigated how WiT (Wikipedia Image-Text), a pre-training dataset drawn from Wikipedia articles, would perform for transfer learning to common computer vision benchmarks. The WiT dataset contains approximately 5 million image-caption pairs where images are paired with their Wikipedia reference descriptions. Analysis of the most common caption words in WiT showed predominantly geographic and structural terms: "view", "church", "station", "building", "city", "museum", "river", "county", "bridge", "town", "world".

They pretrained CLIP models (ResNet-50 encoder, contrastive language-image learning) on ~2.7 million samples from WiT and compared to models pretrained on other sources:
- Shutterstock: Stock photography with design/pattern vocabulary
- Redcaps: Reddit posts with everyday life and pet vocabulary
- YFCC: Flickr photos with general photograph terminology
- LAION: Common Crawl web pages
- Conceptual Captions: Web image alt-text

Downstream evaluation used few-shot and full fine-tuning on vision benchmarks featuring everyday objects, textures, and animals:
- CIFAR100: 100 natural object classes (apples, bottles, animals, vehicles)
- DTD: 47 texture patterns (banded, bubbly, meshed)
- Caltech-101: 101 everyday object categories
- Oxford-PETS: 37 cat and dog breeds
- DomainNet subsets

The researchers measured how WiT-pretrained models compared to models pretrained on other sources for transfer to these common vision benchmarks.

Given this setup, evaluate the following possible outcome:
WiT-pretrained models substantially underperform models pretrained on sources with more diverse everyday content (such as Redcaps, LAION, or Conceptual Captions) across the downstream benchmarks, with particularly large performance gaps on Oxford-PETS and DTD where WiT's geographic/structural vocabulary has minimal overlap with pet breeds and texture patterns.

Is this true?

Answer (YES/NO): NO